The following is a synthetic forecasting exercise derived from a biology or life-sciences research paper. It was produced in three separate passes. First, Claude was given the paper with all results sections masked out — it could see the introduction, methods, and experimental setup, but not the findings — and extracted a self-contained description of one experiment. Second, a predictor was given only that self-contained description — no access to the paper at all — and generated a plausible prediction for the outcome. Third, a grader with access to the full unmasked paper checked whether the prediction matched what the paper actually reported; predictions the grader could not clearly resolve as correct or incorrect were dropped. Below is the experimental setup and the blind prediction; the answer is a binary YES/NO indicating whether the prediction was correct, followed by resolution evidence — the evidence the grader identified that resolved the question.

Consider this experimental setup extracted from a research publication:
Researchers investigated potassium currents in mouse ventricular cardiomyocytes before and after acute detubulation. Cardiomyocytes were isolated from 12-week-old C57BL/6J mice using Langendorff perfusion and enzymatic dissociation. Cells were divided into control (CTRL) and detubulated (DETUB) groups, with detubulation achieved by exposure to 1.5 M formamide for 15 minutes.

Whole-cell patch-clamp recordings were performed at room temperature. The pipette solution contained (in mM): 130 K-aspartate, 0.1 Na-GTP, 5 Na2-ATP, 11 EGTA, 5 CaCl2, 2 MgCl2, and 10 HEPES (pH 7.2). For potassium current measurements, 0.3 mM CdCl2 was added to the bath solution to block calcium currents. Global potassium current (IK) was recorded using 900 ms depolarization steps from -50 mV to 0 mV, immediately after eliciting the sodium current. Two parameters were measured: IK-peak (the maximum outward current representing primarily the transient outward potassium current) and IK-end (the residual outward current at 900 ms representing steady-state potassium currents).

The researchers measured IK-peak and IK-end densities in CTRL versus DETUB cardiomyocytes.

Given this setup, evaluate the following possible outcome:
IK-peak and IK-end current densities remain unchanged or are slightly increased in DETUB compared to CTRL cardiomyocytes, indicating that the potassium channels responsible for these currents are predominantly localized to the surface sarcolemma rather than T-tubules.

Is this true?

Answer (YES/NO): NO